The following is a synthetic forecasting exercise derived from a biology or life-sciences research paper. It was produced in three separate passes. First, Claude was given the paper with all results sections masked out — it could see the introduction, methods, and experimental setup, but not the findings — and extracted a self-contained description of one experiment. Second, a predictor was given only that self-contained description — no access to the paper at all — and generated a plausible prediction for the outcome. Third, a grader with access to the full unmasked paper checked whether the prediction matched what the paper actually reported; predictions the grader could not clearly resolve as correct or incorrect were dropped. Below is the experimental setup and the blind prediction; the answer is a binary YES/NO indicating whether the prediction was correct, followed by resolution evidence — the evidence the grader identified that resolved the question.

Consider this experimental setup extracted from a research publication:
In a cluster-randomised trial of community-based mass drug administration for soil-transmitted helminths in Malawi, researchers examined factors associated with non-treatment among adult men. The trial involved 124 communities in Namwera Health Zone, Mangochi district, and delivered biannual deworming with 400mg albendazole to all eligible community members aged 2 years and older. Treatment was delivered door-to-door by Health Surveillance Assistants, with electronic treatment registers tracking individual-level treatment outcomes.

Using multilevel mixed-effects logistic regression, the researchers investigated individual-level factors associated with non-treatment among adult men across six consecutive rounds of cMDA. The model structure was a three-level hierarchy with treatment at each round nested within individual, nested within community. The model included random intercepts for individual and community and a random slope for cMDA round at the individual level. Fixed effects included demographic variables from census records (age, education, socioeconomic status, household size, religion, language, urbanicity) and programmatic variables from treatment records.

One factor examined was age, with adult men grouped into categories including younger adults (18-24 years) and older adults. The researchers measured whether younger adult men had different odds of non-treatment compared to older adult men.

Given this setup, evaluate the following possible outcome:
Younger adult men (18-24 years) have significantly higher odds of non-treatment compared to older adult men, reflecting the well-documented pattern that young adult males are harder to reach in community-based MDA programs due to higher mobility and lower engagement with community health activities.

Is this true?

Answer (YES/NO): YES